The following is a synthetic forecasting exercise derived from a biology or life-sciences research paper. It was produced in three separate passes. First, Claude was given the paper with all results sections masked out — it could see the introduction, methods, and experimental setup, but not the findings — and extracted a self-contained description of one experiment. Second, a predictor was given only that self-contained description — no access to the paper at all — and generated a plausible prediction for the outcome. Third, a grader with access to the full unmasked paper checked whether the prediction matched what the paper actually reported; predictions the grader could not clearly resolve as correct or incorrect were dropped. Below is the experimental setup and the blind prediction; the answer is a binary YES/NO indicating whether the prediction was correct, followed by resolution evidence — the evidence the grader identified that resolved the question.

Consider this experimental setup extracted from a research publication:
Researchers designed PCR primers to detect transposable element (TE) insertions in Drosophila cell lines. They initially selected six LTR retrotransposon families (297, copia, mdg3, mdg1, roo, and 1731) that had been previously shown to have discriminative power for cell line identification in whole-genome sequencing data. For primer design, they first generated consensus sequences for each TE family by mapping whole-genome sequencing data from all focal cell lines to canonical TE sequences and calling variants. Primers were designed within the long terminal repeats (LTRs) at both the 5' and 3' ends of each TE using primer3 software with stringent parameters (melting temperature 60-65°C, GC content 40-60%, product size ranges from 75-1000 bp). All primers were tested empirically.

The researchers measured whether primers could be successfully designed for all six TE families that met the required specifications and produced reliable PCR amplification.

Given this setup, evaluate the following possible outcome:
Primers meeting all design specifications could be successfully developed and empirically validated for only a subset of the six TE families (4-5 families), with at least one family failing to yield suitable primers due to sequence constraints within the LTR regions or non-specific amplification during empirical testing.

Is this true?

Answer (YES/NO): YES